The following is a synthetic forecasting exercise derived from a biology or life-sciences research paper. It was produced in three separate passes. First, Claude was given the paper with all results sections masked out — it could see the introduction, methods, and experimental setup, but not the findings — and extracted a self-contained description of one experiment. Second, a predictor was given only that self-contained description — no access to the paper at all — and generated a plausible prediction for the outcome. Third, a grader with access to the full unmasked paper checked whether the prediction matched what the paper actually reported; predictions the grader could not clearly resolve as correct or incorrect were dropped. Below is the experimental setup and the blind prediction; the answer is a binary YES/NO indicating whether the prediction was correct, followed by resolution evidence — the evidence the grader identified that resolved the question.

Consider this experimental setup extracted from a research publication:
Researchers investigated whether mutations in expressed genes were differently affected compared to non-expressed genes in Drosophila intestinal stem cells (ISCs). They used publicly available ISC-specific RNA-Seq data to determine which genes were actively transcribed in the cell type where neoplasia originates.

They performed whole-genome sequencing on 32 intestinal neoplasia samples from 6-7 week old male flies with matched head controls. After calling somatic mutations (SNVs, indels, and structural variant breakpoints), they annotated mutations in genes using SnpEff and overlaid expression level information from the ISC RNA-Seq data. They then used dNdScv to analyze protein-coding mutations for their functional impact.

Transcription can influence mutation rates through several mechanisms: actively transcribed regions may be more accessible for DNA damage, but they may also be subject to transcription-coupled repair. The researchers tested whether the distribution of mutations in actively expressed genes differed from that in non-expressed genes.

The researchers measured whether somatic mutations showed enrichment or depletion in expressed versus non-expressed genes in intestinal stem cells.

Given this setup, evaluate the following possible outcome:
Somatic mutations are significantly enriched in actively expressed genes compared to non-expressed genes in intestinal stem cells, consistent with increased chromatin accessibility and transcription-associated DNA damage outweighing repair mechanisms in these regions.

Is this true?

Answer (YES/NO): NO